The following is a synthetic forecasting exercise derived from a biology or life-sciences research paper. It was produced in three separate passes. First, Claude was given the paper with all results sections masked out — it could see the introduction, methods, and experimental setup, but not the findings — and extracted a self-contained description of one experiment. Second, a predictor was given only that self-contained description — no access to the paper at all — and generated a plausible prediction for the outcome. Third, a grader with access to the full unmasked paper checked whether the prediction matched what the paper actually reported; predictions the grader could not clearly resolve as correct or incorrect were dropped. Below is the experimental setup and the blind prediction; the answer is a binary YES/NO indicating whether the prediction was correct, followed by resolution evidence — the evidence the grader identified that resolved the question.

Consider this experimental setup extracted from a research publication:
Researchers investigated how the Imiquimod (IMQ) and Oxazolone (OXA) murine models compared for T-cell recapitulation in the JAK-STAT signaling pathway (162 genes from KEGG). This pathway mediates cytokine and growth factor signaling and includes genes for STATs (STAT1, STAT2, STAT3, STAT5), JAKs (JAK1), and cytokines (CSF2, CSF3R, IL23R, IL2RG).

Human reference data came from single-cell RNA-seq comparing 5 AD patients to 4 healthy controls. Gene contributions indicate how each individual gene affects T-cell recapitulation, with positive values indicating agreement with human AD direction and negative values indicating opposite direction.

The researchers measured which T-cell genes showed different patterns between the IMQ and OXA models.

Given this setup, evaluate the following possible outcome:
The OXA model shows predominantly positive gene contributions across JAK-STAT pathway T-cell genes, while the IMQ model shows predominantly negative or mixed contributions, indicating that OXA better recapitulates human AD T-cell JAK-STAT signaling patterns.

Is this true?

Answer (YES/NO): NO